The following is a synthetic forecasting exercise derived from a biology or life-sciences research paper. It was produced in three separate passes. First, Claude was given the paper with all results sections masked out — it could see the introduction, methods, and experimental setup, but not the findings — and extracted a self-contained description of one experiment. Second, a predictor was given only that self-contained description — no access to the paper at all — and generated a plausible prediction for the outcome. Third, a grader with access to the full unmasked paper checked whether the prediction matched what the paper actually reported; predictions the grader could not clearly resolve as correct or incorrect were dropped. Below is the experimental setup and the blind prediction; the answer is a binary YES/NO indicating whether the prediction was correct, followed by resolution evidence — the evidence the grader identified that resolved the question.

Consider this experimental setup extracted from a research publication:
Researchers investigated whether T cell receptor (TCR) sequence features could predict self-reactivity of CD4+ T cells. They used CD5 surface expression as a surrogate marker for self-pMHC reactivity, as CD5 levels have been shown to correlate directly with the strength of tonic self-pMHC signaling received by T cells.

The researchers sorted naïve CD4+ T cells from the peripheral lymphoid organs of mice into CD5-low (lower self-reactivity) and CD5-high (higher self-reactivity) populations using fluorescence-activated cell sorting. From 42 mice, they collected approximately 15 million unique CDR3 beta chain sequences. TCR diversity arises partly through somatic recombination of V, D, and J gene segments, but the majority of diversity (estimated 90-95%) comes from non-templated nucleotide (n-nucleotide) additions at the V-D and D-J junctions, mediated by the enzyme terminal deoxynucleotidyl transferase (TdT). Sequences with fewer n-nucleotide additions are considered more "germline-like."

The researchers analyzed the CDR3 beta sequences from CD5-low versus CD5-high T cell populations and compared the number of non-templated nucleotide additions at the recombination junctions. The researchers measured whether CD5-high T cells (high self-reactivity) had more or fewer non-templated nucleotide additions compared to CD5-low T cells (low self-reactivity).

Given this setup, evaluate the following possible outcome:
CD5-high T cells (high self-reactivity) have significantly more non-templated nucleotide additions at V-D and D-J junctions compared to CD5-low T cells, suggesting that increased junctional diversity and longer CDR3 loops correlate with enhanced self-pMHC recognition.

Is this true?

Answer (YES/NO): NO